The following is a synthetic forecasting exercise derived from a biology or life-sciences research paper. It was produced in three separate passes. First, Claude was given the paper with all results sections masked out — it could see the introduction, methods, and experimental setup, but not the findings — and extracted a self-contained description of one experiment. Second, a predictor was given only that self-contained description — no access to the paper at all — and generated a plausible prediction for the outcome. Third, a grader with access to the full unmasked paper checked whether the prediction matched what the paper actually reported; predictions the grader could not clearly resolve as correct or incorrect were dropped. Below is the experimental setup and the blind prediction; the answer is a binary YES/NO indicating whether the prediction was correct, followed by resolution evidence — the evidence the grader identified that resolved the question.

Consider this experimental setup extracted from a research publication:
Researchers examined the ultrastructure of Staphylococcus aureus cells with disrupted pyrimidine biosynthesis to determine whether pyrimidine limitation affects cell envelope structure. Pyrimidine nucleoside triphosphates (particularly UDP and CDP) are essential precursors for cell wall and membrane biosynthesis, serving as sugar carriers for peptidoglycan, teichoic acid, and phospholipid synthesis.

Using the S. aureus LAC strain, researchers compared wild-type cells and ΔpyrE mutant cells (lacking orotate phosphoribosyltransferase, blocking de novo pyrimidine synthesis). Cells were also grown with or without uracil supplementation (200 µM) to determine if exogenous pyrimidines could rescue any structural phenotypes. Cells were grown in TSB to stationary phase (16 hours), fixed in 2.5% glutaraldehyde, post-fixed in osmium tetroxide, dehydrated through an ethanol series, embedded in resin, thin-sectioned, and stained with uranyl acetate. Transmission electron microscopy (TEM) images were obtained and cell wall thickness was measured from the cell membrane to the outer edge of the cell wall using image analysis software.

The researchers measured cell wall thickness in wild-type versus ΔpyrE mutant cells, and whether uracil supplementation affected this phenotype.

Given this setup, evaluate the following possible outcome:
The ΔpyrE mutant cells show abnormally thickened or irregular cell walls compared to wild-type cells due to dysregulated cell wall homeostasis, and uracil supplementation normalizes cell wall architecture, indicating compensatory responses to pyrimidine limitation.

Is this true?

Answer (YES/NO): YES